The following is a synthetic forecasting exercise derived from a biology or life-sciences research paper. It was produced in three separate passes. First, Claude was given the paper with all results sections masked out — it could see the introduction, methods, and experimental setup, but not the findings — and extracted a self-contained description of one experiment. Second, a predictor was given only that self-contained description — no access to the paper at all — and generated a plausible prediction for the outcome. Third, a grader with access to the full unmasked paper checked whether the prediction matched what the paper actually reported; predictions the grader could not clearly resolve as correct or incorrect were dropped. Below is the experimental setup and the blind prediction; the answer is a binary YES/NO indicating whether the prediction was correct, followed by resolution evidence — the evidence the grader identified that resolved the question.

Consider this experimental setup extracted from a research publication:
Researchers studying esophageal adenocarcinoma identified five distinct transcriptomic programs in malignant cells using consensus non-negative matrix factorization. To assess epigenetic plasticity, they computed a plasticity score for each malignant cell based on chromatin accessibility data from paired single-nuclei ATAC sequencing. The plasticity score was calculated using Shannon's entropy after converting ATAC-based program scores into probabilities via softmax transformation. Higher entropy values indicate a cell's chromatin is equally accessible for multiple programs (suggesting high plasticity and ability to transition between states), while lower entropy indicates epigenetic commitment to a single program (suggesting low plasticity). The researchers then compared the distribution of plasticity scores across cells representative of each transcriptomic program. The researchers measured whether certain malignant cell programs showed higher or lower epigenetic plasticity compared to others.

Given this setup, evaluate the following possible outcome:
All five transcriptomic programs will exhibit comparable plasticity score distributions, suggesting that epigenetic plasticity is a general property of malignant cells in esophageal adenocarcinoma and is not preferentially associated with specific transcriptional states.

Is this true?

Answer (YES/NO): NO